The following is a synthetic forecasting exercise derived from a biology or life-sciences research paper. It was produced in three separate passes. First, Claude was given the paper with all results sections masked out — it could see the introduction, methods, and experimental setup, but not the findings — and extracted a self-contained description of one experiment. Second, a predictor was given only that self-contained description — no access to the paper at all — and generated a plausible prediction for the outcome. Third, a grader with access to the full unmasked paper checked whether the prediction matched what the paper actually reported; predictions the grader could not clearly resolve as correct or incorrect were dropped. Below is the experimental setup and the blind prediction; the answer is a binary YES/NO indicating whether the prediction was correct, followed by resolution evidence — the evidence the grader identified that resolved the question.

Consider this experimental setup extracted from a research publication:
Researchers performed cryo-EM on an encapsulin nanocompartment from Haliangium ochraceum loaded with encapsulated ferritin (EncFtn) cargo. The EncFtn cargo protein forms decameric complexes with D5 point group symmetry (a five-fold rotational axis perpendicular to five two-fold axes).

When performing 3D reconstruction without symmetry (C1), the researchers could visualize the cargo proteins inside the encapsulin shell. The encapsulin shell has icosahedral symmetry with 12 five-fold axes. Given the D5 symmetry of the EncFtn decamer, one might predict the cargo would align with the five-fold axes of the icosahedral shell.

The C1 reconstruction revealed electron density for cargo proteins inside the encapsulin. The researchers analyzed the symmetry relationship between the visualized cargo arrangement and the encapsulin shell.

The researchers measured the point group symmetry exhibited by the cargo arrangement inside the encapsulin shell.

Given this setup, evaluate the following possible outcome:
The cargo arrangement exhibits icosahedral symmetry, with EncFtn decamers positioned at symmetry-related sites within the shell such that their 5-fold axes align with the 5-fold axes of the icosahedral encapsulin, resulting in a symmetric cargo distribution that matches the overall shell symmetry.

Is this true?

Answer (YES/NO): NO